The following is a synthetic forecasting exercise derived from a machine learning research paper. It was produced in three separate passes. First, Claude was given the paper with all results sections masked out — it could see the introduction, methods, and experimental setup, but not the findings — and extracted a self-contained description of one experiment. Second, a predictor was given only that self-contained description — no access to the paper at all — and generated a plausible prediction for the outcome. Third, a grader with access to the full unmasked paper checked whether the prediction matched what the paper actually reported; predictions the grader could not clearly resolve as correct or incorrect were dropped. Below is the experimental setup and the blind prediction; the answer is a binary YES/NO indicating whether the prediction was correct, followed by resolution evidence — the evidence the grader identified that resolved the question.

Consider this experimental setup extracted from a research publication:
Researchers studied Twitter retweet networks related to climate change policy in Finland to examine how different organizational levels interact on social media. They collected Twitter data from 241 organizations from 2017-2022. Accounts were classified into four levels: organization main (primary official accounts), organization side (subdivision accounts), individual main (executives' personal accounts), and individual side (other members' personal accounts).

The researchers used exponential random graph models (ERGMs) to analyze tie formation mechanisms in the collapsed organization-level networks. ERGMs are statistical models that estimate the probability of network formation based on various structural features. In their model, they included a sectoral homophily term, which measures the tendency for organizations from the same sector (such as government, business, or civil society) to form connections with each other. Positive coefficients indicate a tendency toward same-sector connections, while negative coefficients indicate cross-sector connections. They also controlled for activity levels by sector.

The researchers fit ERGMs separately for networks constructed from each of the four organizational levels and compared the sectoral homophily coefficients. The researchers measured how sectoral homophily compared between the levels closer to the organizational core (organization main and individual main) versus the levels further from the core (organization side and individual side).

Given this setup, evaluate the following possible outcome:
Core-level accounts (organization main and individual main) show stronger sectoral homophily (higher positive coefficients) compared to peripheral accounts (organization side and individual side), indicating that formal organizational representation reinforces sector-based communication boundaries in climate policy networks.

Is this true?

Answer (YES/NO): YES